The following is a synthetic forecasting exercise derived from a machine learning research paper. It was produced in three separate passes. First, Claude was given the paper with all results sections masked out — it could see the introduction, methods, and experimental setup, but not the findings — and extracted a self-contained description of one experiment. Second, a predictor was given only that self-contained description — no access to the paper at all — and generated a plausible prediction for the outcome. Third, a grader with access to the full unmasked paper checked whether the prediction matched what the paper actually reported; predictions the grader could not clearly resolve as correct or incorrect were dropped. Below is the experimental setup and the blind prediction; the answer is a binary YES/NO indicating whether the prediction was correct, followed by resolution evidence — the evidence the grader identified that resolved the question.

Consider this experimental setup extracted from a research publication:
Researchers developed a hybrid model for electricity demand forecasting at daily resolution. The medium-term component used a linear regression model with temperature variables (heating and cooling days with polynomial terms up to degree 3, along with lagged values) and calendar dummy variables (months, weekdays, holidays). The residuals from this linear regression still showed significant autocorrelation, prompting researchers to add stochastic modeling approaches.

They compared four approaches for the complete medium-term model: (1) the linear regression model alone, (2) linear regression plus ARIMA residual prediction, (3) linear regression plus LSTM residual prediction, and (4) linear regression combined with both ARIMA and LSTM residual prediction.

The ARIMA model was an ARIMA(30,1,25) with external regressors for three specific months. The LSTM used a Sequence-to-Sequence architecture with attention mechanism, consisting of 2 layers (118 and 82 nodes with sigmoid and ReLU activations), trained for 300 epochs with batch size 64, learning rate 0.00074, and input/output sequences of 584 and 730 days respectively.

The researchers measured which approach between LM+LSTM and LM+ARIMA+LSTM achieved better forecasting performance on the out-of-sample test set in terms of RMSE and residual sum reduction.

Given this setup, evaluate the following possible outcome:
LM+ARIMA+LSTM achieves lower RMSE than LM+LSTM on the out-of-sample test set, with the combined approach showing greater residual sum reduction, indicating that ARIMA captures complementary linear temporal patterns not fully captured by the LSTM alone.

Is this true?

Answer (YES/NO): NO